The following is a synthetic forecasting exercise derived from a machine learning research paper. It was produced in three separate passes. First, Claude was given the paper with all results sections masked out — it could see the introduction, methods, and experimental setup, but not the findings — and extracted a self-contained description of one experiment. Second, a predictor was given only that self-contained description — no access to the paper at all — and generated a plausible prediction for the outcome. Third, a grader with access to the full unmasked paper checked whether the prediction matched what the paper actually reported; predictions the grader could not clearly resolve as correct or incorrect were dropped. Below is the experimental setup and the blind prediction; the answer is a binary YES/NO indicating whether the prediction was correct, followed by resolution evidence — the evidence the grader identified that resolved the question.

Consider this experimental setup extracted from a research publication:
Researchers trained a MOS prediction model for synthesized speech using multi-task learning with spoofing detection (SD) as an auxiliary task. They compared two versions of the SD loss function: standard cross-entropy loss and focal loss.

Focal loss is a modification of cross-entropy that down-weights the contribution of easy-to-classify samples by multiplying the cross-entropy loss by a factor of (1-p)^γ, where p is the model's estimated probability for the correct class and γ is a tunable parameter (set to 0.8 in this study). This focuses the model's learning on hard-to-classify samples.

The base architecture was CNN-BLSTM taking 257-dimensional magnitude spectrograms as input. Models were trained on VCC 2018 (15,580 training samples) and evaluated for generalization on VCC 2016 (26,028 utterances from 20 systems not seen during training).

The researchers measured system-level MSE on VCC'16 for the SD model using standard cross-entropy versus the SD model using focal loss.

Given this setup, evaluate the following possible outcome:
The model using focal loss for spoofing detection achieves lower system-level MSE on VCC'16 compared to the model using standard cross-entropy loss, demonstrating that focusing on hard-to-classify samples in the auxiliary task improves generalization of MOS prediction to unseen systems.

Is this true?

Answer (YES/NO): YES